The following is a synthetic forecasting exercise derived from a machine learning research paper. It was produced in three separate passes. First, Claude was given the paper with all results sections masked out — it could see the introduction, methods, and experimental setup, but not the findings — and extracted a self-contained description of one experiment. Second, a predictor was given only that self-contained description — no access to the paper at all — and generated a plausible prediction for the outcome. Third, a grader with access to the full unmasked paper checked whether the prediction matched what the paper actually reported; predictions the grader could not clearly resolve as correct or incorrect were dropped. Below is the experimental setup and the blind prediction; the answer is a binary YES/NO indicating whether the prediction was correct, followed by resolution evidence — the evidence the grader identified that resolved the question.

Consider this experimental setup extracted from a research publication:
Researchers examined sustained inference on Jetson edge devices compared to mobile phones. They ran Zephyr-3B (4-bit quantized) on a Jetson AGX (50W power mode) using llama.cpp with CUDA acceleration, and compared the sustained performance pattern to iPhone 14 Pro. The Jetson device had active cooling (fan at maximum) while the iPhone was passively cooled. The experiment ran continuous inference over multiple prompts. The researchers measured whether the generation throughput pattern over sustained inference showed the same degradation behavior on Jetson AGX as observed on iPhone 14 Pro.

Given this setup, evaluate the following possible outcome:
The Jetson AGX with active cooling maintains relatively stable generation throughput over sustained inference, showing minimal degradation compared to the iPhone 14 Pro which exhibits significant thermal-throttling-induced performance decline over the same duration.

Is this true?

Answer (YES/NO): YES